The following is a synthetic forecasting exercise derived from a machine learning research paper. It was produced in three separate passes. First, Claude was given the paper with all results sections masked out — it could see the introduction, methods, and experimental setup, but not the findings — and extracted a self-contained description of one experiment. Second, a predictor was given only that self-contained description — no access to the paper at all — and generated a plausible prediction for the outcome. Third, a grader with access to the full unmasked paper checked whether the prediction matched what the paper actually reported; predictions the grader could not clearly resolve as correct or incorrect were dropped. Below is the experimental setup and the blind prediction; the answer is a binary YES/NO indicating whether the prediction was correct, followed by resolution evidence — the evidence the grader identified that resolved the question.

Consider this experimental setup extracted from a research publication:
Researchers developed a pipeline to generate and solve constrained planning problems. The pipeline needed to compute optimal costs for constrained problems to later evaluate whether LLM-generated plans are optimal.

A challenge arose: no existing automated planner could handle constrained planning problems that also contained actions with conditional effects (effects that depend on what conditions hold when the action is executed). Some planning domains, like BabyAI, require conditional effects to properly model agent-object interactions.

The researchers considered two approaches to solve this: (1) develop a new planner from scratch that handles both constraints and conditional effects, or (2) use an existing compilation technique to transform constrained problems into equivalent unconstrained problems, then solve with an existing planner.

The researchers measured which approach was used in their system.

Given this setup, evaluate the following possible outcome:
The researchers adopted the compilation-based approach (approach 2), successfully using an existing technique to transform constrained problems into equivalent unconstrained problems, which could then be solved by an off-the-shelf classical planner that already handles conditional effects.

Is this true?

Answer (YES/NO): YES